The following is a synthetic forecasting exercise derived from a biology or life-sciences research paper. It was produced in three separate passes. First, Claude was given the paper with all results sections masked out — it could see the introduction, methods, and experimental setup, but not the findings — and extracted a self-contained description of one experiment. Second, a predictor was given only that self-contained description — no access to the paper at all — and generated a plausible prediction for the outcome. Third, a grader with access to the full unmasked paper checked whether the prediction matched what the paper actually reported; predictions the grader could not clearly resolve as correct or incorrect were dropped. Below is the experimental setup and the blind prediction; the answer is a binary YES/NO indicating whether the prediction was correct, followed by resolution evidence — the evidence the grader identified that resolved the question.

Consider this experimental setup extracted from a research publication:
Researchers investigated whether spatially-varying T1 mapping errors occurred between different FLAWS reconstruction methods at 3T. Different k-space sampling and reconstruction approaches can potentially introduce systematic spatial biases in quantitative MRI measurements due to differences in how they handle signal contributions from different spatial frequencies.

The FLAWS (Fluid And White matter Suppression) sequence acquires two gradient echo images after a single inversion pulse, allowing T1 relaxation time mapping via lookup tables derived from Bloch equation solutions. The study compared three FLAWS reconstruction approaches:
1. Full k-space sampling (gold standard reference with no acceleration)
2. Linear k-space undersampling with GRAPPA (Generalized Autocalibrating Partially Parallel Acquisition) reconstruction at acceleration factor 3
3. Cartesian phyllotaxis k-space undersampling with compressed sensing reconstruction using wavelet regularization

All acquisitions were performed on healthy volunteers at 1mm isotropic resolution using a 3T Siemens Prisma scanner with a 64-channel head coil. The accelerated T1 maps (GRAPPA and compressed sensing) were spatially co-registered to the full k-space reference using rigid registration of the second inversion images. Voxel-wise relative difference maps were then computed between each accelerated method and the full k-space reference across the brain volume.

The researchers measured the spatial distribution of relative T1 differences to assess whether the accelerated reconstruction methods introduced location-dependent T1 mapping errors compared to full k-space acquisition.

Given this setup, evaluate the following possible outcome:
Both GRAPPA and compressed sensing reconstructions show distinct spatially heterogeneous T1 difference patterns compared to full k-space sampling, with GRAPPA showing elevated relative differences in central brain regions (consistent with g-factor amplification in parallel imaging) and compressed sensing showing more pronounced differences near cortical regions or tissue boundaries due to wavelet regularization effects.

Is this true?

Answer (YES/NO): NO